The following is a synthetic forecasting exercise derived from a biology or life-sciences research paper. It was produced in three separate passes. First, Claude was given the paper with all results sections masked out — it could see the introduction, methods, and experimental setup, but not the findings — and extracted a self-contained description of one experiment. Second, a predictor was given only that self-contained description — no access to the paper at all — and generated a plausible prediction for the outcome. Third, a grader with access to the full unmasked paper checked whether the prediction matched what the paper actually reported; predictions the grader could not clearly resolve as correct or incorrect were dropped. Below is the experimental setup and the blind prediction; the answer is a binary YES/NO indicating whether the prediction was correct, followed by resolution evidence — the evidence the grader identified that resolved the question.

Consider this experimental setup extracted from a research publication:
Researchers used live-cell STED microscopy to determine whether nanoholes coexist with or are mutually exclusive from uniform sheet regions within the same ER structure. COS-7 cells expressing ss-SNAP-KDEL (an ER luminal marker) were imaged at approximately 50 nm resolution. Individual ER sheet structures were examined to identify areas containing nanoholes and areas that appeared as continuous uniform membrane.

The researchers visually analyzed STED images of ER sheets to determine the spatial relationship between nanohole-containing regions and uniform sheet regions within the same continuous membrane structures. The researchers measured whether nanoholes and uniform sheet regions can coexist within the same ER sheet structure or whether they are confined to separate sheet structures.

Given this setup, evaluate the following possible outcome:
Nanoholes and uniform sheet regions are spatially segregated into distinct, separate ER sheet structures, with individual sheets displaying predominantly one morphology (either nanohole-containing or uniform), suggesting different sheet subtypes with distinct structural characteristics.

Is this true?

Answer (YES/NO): NO